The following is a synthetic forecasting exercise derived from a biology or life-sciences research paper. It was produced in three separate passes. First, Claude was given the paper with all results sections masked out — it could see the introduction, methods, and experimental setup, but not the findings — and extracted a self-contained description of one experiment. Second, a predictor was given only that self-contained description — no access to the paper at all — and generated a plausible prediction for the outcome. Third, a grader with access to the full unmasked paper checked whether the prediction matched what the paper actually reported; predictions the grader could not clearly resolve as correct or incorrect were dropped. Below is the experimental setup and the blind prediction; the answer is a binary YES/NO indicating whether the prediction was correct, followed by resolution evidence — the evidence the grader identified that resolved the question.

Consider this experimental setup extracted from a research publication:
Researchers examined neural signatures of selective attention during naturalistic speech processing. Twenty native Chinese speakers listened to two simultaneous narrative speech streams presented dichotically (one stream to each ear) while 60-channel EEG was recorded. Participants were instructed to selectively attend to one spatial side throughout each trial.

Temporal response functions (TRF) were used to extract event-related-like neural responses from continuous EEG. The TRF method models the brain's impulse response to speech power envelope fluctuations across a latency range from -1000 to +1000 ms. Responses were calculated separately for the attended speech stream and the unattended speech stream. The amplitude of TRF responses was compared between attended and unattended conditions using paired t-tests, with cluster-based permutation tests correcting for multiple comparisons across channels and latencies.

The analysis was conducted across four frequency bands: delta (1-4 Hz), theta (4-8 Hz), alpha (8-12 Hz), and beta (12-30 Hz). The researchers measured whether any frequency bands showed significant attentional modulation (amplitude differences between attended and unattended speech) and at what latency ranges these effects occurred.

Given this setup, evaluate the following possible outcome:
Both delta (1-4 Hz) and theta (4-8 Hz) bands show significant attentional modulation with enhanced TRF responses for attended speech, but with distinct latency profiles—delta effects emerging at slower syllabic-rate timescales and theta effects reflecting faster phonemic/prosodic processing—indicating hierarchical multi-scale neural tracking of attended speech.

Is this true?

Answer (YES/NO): NO